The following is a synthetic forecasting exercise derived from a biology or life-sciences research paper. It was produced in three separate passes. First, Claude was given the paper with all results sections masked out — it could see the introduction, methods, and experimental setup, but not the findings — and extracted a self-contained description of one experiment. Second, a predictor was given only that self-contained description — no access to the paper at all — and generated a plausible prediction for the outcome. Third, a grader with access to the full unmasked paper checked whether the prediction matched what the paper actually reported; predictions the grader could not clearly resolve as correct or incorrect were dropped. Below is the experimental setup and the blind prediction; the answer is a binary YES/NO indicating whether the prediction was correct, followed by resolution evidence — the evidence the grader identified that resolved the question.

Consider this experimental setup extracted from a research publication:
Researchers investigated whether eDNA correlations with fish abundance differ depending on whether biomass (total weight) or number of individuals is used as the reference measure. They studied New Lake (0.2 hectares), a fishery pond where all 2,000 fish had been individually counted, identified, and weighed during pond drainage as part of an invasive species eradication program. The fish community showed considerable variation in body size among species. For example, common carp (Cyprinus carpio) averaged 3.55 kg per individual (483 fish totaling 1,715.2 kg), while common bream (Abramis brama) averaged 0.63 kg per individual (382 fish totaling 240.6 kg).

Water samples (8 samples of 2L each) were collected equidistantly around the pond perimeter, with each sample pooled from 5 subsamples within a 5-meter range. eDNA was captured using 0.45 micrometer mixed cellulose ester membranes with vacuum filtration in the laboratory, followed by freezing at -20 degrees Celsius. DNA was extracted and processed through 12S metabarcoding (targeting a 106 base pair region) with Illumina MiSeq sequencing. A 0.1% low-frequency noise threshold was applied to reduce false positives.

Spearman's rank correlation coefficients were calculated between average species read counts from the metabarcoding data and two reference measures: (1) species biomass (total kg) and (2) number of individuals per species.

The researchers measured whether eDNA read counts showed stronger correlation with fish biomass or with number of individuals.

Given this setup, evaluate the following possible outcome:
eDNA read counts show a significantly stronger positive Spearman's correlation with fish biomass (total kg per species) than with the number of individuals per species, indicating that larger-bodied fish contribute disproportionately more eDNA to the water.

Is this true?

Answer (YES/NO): NO